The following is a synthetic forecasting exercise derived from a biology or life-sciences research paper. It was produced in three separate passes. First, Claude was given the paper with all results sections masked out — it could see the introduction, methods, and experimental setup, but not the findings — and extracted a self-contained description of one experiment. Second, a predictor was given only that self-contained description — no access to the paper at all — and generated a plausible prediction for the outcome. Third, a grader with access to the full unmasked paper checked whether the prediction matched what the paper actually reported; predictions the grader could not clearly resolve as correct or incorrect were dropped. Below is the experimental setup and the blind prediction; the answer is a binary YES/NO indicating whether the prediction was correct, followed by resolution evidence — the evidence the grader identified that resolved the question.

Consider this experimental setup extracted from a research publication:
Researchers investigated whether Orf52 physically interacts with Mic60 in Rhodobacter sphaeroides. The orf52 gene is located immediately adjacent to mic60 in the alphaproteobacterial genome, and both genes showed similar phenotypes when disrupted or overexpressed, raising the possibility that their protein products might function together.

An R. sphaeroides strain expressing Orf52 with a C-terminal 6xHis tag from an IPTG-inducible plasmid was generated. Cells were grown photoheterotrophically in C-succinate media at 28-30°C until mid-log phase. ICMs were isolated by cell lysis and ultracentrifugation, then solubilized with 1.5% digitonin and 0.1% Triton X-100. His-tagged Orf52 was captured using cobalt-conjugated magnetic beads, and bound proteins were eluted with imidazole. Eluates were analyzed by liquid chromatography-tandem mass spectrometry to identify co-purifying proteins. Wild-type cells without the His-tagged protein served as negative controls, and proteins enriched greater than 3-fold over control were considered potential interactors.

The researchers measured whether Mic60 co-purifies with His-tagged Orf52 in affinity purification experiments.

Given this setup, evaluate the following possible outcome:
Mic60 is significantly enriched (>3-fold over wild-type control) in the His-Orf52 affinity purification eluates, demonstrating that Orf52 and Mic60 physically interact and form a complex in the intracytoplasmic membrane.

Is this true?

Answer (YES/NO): NO